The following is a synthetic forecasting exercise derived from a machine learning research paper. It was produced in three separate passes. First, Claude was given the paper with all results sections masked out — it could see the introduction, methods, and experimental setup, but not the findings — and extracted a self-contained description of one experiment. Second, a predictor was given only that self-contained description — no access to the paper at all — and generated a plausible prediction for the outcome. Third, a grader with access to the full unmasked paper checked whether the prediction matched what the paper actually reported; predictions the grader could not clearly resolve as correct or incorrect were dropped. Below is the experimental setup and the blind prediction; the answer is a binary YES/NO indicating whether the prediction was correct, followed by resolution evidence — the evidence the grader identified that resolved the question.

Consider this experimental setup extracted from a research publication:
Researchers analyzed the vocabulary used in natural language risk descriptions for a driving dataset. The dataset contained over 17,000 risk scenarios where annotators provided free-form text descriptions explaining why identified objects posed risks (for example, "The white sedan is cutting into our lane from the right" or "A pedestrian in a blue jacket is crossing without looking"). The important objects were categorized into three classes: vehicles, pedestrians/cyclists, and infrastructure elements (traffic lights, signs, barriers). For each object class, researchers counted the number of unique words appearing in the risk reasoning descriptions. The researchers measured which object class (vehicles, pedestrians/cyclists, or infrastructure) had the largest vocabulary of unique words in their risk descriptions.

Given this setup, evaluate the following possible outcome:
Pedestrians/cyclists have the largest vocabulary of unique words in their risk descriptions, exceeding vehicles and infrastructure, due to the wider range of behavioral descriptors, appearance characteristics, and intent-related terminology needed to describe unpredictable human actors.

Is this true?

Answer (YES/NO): YES